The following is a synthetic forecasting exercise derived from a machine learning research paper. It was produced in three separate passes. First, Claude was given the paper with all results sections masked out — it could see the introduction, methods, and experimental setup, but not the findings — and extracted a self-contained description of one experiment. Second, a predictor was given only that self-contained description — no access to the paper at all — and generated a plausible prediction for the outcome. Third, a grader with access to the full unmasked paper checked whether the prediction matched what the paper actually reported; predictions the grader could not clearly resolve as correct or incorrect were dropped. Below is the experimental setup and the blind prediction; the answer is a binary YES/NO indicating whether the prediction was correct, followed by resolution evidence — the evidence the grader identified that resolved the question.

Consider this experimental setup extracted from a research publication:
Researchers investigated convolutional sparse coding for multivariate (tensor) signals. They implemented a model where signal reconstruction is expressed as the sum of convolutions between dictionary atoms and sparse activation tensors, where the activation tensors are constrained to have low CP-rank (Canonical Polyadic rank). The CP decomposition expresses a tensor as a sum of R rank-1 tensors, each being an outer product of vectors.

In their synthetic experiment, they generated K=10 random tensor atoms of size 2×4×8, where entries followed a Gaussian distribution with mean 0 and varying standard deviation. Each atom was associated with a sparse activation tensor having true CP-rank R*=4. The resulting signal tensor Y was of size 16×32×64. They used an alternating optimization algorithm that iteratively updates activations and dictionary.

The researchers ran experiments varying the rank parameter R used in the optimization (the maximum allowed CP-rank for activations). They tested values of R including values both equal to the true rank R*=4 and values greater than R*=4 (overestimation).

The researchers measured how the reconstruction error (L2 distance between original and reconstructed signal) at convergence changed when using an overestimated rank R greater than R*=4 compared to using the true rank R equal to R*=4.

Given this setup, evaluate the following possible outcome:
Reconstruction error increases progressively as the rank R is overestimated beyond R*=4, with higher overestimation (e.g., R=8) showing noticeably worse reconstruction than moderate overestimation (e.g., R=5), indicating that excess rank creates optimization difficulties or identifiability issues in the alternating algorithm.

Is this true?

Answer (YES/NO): NO